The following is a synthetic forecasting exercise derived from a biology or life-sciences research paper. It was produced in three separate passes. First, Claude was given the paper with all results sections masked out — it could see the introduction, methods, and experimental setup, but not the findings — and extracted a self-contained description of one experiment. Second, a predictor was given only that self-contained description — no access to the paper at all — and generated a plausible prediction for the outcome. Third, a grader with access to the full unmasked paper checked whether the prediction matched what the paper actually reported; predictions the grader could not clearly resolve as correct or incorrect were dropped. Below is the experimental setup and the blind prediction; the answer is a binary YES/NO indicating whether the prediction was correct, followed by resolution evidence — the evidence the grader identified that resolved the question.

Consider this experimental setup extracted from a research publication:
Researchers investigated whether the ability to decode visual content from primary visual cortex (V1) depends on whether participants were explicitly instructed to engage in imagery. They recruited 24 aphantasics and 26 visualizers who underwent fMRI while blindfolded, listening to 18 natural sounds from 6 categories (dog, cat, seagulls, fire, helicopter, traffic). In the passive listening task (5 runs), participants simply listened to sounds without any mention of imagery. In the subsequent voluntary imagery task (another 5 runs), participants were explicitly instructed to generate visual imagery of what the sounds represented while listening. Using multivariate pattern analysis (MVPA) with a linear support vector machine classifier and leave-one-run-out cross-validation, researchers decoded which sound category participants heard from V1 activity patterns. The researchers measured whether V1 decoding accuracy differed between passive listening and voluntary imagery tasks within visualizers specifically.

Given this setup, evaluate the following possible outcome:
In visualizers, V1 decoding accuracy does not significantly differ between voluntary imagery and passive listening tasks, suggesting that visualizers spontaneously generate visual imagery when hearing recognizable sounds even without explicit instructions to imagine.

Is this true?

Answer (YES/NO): NO